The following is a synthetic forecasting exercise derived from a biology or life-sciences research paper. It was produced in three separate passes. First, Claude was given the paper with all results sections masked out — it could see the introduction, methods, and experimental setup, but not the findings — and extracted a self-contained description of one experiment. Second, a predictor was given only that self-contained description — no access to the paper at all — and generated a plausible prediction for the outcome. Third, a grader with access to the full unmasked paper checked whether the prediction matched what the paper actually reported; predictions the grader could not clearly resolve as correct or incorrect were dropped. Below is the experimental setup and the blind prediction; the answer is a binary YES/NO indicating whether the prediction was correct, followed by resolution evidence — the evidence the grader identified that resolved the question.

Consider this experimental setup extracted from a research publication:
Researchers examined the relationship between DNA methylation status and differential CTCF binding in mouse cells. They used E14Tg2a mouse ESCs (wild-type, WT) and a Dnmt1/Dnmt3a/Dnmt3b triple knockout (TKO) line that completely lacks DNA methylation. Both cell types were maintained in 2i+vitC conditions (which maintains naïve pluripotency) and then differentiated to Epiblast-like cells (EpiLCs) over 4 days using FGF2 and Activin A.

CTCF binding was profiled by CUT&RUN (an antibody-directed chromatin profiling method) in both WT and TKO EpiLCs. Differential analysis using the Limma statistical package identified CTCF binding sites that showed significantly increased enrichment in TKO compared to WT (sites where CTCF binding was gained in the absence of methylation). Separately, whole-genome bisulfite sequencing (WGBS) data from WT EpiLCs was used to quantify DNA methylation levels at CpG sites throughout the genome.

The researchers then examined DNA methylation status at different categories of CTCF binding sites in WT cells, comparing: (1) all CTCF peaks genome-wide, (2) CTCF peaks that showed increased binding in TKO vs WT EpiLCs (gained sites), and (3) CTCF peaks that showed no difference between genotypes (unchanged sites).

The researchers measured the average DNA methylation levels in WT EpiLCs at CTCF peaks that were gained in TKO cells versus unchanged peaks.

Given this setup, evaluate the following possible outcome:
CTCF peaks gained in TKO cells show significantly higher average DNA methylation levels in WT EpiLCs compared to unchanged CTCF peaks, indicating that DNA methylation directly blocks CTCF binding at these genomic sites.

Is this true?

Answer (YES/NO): YES